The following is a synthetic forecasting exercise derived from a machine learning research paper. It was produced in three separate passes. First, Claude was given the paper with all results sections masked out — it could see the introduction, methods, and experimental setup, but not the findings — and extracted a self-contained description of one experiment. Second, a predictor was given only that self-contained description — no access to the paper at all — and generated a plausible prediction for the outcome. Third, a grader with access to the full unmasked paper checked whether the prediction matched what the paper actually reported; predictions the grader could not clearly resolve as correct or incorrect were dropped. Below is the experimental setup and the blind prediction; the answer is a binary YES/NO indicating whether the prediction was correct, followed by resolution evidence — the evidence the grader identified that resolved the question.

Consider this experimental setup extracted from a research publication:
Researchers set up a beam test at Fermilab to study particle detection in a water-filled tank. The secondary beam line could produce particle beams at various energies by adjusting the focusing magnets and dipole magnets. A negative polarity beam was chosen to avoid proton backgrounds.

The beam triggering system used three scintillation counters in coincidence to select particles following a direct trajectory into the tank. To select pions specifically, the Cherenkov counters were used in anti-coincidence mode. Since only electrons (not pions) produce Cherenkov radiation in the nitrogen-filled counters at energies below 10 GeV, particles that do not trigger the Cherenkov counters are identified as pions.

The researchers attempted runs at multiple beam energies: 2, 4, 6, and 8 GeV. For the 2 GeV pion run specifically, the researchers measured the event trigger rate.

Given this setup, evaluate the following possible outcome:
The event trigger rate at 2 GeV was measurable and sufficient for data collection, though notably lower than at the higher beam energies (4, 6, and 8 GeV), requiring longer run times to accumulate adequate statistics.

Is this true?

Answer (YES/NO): NO